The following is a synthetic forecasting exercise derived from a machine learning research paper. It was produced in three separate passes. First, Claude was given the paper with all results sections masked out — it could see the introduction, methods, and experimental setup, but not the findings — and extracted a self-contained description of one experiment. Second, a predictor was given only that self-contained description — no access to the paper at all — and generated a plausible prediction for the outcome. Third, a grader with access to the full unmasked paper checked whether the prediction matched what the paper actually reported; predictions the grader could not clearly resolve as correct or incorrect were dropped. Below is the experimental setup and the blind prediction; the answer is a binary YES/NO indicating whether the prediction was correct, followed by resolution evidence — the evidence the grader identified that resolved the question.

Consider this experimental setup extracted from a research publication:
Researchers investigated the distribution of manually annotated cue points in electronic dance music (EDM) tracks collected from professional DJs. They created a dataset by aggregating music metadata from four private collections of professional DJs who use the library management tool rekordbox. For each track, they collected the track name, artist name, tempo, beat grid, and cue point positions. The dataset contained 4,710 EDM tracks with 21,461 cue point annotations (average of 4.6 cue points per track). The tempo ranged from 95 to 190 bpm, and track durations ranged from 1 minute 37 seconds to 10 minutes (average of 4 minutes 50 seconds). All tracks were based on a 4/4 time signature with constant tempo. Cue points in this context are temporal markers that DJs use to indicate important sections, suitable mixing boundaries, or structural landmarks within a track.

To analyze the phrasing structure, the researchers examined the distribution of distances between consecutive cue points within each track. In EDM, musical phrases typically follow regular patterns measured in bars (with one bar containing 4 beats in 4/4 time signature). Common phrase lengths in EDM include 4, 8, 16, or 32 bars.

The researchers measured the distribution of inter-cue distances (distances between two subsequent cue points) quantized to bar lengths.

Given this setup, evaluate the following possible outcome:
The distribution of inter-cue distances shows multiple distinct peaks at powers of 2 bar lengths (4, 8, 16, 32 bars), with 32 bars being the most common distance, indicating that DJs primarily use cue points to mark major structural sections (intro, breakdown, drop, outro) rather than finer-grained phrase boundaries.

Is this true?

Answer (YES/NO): NO